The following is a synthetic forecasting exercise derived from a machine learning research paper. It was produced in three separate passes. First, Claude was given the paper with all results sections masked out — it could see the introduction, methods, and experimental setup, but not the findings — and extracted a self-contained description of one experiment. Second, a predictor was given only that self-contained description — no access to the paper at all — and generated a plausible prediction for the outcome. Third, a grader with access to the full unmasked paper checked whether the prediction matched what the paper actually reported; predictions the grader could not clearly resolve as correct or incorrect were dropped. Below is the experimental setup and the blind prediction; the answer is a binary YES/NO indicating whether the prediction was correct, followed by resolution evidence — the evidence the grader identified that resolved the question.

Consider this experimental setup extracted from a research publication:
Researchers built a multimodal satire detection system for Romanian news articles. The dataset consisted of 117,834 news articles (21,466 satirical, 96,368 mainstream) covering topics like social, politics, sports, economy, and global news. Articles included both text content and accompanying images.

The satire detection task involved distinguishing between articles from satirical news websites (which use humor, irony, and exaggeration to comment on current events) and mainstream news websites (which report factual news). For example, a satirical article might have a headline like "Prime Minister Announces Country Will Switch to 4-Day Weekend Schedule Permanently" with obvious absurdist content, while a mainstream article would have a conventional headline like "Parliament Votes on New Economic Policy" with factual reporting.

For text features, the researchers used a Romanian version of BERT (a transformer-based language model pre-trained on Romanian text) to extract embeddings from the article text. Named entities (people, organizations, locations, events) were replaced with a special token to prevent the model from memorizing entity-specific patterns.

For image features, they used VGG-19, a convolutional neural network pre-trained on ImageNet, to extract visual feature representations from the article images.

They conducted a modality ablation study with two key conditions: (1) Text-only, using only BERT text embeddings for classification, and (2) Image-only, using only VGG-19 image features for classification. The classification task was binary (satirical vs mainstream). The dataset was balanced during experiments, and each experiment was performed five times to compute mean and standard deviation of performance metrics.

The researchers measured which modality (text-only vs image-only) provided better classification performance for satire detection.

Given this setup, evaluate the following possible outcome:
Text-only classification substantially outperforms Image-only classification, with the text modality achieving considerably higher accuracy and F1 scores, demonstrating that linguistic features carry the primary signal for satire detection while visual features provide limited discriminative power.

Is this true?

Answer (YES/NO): YES